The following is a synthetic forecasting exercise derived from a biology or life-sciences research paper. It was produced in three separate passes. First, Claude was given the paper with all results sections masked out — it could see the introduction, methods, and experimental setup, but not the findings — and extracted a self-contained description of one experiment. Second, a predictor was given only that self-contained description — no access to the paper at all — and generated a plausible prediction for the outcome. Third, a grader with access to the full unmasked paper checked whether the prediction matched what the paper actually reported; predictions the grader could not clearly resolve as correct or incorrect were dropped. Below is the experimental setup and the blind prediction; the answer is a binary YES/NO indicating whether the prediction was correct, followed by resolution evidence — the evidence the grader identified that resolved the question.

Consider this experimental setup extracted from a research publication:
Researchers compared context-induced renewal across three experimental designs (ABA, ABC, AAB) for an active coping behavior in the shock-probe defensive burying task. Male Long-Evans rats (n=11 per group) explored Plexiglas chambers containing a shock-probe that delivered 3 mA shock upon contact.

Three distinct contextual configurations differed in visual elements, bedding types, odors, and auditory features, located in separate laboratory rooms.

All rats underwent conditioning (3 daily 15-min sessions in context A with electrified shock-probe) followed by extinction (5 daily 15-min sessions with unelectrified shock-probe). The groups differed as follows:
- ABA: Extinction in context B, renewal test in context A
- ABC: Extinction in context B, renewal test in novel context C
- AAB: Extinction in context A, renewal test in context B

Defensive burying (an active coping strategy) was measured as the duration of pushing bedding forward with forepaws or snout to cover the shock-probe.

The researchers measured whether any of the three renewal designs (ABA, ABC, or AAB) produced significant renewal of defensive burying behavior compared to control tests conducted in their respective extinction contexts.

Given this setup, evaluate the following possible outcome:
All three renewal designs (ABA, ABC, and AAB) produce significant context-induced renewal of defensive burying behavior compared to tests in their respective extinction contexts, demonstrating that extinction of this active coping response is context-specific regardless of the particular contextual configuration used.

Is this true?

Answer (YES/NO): NO